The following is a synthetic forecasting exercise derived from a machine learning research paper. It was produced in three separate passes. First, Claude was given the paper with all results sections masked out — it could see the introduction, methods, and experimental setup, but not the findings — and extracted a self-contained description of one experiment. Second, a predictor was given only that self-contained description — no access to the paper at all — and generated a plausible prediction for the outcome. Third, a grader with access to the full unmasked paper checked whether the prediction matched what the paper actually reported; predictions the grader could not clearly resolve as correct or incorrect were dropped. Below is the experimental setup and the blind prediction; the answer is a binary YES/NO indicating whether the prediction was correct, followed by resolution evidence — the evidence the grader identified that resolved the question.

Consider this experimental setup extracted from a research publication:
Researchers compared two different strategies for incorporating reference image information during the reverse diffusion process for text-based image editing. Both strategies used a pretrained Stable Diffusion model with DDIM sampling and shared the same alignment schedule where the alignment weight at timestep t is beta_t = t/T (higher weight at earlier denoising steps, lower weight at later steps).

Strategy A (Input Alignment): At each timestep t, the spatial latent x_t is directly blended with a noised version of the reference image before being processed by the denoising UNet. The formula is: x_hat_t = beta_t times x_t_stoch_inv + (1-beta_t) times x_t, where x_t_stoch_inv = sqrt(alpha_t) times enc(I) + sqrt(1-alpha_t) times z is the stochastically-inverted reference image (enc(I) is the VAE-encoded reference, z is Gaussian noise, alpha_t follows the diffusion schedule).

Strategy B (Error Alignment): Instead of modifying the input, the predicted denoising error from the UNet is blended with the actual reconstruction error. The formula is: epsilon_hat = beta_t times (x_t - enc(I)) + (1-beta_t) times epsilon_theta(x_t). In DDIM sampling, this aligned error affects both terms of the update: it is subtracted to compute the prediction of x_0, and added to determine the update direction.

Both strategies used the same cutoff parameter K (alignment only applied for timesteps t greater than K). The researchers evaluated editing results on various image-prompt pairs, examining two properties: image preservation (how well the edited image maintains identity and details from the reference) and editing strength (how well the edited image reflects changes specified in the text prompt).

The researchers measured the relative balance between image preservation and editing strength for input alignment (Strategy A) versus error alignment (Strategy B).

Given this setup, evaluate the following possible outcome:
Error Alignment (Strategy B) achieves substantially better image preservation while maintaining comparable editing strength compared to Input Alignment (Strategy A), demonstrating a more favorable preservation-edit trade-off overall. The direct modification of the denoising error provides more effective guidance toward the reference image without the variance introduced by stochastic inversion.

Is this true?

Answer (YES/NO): NO